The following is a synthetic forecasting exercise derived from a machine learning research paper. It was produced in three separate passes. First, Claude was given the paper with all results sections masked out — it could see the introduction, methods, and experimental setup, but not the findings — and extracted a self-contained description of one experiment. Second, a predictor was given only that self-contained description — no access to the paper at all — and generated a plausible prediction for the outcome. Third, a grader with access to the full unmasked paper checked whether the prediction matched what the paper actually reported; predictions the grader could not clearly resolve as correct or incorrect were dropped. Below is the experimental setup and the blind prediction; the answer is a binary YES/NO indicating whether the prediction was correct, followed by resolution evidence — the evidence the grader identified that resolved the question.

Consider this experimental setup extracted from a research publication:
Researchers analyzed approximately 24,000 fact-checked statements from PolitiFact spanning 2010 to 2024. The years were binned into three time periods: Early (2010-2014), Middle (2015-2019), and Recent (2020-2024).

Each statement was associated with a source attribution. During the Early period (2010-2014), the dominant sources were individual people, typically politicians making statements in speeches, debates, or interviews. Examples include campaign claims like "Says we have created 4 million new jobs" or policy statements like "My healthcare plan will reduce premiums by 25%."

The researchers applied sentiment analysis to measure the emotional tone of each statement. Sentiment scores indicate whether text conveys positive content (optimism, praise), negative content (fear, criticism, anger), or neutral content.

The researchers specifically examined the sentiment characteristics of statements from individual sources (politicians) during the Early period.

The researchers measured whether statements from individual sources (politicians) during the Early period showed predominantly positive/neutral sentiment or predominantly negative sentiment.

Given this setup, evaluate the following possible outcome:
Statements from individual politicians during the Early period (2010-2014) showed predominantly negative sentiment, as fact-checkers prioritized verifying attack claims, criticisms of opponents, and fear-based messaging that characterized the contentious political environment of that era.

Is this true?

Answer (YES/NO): NO